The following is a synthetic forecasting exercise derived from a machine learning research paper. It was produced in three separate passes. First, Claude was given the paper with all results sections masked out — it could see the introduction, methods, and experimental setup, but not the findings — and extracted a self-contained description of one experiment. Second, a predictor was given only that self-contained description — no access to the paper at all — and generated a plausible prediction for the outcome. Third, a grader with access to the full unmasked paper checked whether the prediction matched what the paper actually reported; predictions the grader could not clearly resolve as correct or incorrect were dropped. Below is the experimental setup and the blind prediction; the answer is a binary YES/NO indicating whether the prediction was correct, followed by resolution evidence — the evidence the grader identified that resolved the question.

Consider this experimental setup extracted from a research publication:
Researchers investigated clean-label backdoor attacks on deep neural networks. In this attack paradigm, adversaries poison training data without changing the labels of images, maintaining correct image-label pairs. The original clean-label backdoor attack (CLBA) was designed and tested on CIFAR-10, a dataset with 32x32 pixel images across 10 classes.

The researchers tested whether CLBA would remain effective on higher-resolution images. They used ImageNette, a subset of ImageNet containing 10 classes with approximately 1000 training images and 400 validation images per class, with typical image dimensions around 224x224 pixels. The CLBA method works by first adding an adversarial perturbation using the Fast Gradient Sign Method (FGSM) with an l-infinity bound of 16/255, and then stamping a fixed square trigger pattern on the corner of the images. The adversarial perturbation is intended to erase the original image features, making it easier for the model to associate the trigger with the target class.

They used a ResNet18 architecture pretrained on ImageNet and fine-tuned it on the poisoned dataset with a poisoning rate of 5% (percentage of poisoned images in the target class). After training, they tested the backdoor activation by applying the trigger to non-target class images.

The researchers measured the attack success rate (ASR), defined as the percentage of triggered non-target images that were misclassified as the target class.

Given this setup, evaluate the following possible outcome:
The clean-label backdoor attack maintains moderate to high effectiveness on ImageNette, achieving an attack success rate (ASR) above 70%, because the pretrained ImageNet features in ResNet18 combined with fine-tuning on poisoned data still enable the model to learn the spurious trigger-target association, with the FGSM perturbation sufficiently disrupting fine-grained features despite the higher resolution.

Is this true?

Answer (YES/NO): NO